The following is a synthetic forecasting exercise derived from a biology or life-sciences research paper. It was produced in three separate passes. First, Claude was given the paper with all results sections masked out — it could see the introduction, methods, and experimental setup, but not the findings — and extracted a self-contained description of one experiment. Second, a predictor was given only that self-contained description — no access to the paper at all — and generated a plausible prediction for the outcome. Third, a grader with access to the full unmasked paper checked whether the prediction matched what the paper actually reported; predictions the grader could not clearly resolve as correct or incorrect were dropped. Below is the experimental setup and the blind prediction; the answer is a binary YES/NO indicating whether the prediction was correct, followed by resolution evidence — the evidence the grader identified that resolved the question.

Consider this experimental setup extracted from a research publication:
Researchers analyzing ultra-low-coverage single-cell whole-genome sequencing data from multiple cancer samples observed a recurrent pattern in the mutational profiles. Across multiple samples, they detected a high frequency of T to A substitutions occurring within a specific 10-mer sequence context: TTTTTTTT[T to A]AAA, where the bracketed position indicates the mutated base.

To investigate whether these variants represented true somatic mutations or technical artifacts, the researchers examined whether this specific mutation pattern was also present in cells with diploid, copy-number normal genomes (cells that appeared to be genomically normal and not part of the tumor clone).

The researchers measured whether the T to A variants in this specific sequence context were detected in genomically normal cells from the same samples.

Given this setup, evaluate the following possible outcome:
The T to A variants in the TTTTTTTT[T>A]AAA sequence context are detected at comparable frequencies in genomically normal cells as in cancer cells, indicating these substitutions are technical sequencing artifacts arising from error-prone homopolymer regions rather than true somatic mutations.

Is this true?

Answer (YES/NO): NO